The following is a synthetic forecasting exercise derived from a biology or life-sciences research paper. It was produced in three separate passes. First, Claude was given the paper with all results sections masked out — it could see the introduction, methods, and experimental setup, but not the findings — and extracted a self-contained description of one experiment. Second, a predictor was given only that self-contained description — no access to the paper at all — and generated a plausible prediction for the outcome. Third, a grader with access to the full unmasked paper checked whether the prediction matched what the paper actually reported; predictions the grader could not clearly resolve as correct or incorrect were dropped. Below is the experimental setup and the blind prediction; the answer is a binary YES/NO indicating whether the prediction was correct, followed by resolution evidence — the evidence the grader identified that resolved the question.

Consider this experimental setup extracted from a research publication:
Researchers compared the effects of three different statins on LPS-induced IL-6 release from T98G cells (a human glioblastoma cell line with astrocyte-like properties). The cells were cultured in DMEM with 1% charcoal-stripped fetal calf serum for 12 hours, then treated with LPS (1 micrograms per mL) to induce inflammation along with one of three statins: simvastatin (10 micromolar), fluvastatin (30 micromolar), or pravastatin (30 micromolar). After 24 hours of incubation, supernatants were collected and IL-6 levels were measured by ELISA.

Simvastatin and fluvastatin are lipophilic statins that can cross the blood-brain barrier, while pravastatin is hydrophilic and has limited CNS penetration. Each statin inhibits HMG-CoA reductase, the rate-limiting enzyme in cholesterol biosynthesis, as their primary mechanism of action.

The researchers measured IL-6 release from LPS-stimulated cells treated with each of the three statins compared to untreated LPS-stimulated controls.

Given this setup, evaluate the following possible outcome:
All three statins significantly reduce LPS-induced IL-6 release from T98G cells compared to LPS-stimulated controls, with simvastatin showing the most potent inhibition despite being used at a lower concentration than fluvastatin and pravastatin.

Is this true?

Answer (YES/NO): NO